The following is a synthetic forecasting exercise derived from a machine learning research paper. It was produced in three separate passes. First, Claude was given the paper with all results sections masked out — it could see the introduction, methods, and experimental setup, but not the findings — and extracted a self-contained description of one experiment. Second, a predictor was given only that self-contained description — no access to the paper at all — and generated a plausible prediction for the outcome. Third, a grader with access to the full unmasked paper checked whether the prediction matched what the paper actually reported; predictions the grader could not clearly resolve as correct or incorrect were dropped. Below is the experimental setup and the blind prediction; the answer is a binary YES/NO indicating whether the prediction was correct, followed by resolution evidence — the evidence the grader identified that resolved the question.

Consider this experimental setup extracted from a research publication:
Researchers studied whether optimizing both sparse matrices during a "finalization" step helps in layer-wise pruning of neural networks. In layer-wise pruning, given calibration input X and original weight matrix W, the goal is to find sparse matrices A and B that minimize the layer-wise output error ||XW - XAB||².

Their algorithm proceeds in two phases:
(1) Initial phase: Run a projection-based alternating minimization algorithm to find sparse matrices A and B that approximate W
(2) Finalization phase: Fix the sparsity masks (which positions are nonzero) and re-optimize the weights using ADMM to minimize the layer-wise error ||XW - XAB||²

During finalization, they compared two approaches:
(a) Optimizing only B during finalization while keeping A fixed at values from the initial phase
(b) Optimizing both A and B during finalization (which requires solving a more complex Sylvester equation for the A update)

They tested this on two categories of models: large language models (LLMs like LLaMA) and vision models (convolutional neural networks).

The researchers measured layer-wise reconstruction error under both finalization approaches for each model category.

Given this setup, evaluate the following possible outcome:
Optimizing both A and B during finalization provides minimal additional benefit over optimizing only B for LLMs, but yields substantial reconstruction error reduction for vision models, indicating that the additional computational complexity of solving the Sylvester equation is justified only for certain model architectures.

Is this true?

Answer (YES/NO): YES